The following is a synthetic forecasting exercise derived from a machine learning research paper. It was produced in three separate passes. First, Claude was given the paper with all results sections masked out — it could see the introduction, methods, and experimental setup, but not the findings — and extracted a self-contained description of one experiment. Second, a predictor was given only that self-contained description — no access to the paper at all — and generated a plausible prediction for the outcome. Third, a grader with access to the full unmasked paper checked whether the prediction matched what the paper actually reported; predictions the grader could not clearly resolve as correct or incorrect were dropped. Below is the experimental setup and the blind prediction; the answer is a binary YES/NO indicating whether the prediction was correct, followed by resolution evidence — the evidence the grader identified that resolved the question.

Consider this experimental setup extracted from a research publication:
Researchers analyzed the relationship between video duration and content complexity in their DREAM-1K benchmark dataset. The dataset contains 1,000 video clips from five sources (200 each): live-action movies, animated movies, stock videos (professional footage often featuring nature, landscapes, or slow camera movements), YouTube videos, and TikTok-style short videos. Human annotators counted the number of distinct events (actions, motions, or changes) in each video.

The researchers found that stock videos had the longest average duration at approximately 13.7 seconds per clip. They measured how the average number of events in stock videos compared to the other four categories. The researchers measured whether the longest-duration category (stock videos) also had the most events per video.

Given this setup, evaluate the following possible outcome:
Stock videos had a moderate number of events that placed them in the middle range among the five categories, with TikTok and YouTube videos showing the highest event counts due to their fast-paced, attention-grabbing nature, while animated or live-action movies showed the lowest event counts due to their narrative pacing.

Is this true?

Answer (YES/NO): NO